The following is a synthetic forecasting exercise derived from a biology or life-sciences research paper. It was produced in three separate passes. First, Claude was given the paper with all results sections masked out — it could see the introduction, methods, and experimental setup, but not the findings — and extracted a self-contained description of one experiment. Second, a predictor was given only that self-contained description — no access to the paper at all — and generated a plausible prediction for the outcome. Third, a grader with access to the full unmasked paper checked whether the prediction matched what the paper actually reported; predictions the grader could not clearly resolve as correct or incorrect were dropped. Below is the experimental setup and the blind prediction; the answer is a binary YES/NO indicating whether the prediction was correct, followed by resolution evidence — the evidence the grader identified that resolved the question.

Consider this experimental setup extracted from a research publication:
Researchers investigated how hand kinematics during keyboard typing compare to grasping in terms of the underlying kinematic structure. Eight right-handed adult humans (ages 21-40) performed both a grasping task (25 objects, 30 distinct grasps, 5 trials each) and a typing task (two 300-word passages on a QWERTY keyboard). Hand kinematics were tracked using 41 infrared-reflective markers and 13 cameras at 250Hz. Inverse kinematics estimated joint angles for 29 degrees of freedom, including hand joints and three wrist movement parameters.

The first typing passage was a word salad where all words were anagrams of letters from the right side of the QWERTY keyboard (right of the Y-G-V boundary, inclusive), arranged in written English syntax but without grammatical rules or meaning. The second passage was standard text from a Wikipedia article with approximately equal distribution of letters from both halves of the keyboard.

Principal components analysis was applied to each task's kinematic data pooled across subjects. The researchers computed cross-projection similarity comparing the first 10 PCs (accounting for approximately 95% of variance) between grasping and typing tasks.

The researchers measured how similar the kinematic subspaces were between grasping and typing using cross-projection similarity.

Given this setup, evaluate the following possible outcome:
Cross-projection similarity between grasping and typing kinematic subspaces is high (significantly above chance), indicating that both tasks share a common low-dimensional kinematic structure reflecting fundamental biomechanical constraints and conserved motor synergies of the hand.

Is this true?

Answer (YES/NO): NO